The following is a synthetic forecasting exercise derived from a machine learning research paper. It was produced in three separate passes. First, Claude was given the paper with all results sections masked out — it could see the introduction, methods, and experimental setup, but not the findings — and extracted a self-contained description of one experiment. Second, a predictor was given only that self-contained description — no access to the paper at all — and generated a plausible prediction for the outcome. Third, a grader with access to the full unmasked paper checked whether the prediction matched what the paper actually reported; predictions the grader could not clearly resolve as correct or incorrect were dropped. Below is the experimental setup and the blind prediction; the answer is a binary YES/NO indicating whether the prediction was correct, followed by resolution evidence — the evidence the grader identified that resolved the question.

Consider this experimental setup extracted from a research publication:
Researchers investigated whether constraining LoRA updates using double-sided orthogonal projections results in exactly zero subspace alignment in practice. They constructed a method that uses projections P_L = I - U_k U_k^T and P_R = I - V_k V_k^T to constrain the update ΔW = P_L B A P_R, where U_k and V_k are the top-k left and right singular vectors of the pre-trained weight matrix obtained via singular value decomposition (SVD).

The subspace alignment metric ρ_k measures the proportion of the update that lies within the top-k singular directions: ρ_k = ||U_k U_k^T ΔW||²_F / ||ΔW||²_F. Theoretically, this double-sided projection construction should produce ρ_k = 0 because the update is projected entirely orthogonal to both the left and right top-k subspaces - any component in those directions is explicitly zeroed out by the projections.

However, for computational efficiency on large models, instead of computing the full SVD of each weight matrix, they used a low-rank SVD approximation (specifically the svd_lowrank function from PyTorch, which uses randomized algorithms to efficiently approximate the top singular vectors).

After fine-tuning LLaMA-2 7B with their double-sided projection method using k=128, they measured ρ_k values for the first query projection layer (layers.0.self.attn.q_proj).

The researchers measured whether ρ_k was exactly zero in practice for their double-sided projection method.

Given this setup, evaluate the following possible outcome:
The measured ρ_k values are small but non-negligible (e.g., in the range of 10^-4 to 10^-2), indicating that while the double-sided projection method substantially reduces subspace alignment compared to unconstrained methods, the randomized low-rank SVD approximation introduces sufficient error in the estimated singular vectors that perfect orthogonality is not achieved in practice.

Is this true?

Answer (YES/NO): YES